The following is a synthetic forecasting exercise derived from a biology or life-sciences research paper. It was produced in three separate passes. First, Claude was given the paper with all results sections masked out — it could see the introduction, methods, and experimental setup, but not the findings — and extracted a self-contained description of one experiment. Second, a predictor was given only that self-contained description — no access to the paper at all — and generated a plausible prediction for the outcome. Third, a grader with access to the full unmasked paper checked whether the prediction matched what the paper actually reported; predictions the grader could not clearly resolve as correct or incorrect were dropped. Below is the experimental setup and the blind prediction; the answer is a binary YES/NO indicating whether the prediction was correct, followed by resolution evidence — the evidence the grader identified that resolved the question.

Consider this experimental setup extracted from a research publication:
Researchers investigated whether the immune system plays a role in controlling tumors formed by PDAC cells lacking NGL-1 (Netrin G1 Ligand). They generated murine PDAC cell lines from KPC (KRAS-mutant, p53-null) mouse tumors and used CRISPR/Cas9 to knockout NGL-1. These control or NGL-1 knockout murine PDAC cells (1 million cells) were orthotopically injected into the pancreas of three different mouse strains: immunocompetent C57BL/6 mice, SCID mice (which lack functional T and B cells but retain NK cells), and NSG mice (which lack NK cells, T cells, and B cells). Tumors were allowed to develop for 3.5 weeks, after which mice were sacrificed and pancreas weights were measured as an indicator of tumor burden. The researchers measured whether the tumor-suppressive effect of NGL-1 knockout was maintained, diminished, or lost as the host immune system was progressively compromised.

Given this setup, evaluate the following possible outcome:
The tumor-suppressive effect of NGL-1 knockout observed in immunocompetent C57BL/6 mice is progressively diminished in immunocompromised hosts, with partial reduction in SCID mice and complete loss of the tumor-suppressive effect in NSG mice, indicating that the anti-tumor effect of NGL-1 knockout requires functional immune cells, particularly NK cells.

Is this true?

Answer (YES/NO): NO